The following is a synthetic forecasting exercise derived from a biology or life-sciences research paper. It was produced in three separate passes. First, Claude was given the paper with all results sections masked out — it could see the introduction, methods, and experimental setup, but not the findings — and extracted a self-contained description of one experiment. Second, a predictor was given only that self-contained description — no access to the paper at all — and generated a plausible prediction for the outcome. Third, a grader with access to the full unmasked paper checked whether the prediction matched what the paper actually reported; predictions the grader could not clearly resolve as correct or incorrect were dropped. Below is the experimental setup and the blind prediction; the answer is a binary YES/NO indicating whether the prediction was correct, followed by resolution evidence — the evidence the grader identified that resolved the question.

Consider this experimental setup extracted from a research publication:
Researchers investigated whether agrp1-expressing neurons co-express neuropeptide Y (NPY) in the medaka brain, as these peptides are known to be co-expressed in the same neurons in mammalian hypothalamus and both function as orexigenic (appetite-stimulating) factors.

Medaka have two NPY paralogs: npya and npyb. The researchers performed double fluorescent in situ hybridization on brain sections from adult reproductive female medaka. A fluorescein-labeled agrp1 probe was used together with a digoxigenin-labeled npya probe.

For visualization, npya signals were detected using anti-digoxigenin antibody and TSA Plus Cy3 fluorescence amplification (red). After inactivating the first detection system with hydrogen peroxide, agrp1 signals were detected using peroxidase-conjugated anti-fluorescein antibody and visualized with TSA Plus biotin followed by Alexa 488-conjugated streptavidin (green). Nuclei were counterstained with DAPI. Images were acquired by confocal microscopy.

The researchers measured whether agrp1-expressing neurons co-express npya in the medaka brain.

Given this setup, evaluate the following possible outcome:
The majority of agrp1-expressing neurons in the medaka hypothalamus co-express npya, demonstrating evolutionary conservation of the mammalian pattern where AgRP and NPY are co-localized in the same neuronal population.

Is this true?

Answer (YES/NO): NO